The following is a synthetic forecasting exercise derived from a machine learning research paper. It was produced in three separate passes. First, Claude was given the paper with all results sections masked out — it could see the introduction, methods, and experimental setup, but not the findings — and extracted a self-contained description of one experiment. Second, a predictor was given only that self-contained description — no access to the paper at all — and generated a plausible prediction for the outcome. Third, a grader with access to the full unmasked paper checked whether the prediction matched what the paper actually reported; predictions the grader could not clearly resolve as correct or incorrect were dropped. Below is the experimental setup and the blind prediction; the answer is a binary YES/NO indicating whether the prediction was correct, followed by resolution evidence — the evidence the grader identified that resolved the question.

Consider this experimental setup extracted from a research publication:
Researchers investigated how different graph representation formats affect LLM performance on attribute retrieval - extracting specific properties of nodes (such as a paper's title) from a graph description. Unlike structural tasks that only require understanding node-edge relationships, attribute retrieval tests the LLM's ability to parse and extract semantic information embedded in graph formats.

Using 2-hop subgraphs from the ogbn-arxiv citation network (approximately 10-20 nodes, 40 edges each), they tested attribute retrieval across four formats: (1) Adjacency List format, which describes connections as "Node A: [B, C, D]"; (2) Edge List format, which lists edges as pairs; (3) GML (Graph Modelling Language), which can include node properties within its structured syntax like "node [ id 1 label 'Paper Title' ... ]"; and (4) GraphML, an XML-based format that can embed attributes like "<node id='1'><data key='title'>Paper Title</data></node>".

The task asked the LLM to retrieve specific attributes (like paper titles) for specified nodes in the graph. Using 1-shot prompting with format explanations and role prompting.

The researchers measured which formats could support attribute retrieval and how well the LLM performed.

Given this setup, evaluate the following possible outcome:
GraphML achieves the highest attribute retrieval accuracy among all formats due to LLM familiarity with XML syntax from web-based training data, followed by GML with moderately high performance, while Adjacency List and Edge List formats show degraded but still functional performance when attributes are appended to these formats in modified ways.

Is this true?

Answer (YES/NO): NO